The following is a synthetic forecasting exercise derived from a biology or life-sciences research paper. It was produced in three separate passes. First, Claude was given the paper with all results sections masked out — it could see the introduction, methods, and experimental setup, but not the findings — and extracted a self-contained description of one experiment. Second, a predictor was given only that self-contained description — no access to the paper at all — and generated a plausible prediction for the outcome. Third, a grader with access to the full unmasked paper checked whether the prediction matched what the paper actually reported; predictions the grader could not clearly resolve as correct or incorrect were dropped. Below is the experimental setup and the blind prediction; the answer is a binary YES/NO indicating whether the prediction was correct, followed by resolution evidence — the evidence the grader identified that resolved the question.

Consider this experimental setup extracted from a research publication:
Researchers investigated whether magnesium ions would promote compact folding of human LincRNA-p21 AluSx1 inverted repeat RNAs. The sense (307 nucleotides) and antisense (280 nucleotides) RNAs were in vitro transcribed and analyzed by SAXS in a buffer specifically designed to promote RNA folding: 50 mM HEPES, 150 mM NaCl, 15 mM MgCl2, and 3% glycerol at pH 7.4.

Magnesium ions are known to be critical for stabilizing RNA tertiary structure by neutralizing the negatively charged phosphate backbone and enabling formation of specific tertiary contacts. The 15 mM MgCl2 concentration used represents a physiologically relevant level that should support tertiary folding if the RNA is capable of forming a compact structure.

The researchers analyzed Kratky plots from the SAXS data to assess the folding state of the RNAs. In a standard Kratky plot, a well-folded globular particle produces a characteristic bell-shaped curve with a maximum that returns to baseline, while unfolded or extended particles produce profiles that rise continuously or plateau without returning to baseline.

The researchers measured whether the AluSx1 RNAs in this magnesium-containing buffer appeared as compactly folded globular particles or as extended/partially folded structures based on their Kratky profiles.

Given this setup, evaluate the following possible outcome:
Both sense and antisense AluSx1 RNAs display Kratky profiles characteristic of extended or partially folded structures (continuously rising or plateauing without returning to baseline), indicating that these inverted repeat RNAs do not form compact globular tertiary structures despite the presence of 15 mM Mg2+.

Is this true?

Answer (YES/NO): YES